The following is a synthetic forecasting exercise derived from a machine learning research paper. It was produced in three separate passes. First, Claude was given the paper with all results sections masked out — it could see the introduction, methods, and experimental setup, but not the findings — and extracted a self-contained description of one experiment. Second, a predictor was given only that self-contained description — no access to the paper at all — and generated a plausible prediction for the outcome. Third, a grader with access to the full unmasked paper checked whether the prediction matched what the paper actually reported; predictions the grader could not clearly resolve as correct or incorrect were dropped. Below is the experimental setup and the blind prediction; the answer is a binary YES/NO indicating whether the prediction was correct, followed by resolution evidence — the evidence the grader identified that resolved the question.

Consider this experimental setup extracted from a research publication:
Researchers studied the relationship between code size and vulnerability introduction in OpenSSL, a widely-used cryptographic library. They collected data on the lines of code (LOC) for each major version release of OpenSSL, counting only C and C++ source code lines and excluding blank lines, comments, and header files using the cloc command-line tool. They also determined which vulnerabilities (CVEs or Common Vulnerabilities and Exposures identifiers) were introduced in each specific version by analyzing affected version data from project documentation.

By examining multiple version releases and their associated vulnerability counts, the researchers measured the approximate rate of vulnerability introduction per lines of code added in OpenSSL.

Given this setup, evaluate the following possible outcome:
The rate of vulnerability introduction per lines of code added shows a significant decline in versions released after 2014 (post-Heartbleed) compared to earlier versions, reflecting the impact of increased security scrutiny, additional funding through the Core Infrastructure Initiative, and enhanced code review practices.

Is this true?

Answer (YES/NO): NO